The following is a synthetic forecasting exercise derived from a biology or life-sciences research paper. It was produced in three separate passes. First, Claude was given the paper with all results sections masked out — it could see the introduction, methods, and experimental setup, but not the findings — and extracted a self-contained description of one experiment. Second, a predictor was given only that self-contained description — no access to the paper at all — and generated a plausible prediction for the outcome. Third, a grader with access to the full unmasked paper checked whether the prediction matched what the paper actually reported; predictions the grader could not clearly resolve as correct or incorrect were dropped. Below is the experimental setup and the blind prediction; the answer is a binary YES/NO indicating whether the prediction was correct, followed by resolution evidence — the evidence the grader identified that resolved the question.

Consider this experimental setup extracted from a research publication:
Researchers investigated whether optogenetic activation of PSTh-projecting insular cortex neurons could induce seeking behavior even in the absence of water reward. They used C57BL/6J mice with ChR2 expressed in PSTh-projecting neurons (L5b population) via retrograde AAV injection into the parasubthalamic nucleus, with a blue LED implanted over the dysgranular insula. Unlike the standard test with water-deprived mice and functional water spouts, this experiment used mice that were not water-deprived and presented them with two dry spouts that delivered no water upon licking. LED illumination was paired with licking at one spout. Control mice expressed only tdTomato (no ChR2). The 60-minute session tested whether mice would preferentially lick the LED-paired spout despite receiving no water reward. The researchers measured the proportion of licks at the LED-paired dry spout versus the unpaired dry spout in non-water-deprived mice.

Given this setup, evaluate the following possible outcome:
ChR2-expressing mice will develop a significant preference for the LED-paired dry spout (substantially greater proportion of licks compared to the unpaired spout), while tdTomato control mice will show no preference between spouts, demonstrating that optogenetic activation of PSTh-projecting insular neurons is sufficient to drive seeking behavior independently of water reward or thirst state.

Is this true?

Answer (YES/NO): NO